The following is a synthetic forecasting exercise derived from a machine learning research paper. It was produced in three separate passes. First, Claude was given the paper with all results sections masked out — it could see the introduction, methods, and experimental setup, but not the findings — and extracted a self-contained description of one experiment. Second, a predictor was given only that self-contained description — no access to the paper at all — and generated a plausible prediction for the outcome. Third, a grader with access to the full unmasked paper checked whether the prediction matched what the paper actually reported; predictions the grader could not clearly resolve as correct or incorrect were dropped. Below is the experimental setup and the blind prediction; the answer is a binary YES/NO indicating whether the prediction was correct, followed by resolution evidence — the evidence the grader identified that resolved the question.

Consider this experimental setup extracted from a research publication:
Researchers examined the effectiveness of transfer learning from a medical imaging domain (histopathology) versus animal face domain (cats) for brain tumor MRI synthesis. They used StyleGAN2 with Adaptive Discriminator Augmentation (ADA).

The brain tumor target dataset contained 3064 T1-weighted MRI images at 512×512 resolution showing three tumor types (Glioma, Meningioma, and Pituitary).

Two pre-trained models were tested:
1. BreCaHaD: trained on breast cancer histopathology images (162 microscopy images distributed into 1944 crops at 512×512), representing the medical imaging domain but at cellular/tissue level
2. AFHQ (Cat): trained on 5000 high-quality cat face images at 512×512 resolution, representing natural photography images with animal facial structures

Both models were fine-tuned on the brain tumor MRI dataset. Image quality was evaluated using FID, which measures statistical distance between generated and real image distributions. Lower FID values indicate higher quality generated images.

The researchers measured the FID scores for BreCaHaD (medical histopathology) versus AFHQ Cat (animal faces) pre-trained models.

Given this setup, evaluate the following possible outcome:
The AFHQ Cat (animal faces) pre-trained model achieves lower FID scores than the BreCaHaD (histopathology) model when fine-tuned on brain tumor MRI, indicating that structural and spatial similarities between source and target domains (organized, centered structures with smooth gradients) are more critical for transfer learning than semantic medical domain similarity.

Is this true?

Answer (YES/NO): YES